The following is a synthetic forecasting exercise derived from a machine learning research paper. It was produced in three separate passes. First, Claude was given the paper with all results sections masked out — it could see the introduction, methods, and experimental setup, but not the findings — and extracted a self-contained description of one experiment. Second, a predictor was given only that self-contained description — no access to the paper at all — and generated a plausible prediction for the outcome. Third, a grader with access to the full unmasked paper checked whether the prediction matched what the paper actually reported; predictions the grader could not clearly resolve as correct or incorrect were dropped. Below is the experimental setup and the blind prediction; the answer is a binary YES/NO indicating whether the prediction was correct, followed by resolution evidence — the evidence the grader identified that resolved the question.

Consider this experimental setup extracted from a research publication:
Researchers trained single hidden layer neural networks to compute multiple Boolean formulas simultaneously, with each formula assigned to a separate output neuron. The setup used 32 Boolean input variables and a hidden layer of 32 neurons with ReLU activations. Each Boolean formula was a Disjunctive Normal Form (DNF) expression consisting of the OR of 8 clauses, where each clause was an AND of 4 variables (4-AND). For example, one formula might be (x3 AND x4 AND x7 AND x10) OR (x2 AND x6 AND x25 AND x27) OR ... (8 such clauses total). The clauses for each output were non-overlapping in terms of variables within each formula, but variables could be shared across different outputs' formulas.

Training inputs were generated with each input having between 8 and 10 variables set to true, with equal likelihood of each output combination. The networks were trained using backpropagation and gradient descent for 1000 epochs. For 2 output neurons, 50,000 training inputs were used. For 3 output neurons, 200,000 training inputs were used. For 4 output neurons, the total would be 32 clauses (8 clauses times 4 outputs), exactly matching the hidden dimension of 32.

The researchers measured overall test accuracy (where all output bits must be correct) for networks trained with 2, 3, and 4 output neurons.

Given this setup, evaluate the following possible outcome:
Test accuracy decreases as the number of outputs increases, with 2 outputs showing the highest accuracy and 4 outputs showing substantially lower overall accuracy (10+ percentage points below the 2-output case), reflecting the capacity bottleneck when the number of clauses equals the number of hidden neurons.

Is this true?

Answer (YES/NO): YES